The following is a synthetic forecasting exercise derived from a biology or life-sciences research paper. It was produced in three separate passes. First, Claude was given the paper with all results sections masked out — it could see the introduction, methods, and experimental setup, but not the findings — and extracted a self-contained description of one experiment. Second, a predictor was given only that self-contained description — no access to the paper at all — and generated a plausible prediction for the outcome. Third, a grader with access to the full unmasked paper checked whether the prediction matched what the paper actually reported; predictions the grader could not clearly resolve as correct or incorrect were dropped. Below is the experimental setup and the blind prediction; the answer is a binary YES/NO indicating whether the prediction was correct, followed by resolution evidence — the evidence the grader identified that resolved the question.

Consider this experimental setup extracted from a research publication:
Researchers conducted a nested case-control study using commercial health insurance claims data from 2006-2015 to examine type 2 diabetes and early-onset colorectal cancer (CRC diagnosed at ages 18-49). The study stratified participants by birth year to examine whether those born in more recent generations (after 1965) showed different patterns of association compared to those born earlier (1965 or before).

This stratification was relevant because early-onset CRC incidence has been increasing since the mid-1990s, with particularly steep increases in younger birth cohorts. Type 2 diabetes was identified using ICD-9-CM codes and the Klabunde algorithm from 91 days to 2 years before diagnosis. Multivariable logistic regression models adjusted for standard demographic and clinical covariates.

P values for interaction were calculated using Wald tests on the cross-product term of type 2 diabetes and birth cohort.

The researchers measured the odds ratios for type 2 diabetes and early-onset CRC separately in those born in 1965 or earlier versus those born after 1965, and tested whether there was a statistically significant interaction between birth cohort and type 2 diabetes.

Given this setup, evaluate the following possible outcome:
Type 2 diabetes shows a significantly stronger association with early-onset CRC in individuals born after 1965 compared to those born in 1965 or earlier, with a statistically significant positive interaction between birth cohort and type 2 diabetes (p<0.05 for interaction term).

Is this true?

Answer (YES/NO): NO